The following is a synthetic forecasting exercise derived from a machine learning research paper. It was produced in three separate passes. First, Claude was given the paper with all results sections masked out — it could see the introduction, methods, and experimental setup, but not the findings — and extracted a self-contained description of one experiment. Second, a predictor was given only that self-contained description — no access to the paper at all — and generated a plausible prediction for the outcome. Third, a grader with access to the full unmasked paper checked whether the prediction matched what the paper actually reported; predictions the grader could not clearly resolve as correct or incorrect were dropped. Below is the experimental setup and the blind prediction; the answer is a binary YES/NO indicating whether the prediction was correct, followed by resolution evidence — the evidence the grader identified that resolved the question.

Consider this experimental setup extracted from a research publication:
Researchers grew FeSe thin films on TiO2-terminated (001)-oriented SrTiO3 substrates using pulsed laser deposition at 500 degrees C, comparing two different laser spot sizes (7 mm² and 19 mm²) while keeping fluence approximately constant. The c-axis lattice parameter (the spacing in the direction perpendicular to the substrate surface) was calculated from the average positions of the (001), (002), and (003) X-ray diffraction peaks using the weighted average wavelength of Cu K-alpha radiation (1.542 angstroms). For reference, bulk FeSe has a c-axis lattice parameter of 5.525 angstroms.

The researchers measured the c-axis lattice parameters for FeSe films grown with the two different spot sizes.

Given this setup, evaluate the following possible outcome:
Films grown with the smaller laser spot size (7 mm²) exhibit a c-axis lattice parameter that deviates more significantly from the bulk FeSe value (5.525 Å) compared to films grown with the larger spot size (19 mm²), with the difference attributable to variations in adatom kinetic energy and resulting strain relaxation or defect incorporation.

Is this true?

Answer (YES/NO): YES